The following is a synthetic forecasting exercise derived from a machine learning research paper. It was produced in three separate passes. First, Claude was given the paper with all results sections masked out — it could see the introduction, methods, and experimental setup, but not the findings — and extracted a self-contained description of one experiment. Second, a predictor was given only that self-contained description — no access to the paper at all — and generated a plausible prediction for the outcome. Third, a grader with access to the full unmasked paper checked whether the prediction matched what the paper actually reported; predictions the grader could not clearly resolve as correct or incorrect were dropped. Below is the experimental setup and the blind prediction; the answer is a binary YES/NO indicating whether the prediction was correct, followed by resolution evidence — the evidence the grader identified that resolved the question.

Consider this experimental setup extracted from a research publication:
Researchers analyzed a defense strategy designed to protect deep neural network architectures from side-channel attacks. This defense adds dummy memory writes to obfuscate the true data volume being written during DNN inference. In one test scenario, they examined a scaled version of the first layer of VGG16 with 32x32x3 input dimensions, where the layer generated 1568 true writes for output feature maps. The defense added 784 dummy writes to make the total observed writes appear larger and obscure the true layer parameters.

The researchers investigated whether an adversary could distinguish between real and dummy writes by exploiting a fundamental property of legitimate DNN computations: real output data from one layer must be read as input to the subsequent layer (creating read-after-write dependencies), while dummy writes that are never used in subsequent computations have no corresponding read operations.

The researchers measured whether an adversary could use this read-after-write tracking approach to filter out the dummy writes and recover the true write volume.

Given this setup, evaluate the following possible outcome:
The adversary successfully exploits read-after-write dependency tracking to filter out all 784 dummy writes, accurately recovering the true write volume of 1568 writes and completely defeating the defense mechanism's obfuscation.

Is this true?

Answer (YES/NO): YES